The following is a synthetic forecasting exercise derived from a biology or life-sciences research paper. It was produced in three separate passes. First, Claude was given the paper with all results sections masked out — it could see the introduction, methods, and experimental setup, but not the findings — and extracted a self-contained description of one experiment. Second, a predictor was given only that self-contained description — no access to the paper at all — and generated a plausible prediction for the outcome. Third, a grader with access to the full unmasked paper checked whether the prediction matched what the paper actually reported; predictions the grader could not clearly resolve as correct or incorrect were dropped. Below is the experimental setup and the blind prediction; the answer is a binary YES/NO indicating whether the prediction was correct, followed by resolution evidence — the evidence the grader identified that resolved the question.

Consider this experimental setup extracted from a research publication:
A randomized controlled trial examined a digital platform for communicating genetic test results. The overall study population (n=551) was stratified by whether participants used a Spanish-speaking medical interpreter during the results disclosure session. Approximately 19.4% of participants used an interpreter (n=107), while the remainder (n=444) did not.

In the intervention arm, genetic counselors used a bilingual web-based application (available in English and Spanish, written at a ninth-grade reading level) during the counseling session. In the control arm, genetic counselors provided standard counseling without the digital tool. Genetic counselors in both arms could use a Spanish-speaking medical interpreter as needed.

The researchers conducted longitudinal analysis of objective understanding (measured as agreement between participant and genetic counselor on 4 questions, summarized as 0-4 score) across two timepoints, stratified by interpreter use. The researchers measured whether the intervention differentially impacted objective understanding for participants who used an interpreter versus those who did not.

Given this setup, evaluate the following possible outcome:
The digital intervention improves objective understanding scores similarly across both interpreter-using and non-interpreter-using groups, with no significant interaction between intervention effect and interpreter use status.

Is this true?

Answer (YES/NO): NO